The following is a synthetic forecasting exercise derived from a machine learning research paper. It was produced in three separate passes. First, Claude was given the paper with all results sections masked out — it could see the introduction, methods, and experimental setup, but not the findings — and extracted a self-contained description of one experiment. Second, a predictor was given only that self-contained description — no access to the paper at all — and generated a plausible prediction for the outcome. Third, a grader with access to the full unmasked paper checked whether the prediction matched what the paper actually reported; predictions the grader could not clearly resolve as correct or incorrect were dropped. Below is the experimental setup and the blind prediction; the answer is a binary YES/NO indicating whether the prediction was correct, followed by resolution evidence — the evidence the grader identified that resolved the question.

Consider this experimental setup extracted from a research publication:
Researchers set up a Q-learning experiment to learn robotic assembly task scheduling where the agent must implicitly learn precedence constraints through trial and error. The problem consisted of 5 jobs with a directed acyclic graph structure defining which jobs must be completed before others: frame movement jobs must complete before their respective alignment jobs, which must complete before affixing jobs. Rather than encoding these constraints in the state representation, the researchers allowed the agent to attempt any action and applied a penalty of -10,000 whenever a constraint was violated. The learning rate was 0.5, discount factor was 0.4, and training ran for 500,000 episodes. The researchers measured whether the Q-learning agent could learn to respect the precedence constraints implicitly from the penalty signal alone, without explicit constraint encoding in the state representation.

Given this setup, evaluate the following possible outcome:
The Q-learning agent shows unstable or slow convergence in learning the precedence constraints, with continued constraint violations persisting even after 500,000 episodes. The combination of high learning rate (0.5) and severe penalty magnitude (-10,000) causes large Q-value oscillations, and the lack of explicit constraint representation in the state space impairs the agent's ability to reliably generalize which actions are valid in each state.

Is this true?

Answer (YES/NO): NO